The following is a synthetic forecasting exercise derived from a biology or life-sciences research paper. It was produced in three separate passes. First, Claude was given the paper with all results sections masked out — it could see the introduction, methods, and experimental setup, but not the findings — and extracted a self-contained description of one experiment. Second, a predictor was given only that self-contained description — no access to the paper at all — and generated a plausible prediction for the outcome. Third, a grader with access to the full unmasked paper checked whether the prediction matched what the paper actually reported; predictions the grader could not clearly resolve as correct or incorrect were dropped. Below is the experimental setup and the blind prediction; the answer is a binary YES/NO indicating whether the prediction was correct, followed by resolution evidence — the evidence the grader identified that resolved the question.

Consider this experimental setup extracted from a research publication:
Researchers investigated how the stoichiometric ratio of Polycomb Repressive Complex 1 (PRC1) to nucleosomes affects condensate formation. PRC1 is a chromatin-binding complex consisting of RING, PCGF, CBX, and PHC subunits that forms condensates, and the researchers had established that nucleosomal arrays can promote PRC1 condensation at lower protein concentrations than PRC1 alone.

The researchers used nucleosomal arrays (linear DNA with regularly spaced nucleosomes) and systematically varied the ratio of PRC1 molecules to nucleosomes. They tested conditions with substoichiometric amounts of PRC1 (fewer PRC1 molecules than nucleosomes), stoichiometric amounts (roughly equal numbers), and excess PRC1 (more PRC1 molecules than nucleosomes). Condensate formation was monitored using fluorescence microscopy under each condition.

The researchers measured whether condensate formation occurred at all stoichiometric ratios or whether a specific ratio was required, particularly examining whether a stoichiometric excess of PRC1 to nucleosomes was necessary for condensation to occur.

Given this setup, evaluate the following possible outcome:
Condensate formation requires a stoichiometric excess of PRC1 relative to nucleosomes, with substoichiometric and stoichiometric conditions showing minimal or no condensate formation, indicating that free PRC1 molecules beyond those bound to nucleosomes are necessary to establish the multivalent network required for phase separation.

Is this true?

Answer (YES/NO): YES